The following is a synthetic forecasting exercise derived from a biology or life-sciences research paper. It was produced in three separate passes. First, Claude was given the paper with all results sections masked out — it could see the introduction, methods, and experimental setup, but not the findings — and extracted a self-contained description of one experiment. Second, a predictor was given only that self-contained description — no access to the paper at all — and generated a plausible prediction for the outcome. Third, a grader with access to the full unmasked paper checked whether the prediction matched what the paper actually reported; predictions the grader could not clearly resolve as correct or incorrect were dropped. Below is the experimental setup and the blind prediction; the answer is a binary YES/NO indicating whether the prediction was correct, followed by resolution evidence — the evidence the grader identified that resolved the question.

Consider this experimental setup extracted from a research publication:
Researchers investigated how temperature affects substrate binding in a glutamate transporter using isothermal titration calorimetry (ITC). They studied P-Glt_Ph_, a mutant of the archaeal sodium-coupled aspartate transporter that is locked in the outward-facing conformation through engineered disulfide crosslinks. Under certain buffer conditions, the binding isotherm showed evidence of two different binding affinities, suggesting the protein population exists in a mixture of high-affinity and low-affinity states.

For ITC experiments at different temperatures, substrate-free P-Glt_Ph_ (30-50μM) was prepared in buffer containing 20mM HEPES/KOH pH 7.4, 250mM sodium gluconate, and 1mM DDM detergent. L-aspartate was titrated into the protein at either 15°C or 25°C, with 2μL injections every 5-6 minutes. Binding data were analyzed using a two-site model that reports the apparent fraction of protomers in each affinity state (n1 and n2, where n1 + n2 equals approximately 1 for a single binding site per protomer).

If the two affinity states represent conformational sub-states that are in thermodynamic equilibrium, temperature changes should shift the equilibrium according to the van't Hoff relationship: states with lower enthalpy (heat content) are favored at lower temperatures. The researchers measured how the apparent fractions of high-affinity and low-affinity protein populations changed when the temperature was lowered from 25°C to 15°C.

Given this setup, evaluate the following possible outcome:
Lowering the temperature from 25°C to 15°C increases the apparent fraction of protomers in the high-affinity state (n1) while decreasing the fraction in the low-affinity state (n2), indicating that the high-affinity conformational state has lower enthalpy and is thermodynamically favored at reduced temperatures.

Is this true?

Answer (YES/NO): YES